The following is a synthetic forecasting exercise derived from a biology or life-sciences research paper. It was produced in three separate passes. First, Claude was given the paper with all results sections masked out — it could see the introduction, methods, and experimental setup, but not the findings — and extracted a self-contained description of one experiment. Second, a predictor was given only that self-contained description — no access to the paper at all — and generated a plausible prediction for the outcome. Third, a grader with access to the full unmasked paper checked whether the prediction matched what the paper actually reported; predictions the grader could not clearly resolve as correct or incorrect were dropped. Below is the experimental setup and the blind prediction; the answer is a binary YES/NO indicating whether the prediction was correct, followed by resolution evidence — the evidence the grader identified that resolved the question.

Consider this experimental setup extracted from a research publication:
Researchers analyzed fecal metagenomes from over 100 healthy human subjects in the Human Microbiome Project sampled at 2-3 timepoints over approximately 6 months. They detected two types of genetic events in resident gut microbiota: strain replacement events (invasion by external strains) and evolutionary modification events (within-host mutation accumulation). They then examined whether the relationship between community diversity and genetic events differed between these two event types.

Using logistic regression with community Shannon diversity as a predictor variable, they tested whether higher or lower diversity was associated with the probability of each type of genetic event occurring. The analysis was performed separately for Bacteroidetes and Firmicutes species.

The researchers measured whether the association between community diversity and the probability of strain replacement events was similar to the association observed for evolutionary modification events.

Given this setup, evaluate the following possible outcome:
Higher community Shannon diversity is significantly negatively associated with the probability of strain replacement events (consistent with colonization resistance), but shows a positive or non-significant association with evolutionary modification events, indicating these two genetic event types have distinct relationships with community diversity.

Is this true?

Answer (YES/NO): NO